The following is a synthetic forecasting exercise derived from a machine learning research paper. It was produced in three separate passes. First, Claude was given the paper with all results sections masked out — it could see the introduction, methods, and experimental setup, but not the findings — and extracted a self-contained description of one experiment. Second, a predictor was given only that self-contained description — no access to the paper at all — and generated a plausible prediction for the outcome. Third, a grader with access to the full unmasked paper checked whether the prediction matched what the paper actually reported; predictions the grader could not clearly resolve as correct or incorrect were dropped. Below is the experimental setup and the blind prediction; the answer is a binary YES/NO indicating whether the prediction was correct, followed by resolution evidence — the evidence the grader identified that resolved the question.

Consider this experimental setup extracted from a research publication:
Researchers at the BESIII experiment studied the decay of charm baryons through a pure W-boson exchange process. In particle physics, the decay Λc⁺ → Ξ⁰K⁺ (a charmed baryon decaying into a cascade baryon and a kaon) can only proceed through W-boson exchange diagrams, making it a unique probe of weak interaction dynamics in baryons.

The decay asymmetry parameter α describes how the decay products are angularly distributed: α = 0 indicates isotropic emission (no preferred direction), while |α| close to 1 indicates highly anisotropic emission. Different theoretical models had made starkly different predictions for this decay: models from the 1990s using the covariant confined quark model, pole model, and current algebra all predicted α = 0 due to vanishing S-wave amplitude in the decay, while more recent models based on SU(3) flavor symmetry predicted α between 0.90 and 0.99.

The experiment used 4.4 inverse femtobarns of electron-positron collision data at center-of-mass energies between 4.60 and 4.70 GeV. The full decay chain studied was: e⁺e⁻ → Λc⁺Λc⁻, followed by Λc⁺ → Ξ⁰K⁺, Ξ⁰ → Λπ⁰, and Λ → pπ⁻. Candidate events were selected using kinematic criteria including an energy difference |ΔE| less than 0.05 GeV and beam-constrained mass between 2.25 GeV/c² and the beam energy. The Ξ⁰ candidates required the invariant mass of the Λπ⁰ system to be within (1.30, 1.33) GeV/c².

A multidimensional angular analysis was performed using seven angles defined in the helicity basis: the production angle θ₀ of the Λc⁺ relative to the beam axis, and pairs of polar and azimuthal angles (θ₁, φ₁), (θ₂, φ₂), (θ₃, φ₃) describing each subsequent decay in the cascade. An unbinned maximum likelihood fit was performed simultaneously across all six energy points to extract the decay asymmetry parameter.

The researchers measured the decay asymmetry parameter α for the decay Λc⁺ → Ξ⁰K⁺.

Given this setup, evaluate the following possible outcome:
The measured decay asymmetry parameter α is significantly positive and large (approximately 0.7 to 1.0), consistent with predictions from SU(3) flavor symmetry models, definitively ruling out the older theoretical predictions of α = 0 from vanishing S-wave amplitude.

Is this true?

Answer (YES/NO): NO